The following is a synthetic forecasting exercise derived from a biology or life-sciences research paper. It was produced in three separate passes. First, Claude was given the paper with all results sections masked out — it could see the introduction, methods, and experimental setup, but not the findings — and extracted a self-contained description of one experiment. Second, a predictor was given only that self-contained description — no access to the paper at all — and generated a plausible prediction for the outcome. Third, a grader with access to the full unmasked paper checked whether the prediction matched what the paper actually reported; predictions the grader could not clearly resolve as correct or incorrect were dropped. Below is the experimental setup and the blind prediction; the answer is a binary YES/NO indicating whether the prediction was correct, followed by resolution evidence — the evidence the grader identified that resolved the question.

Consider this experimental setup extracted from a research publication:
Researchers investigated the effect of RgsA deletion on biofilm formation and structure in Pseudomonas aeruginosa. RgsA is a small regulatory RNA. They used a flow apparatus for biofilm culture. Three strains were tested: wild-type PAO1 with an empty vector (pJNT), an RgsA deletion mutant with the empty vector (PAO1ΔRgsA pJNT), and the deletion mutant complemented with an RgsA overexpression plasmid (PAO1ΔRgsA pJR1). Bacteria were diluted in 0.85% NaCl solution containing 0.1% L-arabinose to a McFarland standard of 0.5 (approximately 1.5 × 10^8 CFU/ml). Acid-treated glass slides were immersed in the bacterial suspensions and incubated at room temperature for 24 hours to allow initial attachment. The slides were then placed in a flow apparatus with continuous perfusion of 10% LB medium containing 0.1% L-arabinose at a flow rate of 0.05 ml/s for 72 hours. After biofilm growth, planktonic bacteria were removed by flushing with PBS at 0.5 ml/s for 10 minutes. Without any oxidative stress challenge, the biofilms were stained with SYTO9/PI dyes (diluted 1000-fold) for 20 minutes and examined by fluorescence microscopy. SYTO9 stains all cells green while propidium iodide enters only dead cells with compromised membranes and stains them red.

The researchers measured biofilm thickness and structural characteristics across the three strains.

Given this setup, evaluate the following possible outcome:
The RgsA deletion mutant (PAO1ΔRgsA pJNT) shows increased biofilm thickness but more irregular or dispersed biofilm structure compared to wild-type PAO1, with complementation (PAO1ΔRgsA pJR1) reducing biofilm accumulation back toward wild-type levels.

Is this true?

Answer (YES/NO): NO